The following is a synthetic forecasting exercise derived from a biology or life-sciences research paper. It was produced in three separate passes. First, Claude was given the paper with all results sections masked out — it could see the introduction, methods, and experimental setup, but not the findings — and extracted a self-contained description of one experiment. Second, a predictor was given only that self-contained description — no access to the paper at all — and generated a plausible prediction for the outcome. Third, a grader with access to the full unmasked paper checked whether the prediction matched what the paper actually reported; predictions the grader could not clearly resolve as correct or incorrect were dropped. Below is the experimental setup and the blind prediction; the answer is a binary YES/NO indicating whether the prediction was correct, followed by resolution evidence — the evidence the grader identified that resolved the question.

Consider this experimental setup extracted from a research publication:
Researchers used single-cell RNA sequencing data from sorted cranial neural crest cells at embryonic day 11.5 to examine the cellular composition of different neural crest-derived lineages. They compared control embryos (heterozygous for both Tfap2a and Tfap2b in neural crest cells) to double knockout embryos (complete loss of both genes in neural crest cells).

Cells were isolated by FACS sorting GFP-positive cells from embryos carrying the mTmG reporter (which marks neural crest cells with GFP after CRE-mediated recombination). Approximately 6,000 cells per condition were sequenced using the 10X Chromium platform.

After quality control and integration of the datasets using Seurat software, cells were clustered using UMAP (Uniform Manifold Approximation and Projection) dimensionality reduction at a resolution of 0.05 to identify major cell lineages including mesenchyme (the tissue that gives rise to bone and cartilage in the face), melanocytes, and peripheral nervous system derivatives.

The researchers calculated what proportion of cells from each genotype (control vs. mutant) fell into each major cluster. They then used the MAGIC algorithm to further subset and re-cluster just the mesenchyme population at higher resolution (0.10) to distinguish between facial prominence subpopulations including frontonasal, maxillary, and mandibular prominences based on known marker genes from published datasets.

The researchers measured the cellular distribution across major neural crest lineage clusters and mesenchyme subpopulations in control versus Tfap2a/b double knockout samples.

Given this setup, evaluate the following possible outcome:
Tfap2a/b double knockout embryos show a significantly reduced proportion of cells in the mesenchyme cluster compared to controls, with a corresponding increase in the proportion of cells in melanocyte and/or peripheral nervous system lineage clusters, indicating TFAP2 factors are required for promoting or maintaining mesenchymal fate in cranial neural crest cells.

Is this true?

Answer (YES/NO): NO